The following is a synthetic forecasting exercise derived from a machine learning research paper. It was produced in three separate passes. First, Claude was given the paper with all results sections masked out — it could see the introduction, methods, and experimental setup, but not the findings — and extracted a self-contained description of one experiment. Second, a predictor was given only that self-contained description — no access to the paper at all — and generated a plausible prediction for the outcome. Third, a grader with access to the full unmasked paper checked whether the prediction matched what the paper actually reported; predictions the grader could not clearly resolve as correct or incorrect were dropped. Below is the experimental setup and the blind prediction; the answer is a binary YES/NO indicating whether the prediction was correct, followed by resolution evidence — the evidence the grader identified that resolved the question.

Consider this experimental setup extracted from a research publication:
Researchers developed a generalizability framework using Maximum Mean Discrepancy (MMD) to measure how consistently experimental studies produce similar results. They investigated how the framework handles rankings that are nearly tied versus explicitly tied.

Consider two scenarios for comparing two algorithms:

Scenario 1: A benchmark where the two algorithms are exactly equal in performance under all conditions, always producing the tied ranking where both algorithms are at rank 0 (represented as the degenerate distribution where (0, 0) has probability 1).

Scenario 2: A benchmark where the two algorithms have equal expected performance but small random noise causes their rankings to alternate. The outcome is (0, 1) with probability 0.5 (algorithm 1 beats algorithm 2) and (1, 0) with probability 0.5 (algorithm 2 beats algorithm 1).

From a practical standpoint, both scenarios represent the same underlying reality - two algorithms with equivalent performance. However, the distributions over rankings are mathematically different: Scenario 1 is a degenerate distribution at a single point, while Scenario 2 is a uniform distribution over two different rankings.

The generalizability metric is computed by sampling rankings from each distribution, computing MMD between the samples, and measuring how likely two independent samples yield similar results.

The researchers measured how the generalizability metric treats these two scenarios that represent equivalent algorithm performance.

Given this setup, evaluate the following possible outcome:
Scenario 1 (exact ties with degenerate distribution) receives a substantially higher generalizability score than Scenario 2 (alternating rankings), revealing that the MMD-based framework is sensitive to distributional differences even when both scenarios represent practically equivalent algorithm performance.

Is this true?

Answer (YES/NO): YES